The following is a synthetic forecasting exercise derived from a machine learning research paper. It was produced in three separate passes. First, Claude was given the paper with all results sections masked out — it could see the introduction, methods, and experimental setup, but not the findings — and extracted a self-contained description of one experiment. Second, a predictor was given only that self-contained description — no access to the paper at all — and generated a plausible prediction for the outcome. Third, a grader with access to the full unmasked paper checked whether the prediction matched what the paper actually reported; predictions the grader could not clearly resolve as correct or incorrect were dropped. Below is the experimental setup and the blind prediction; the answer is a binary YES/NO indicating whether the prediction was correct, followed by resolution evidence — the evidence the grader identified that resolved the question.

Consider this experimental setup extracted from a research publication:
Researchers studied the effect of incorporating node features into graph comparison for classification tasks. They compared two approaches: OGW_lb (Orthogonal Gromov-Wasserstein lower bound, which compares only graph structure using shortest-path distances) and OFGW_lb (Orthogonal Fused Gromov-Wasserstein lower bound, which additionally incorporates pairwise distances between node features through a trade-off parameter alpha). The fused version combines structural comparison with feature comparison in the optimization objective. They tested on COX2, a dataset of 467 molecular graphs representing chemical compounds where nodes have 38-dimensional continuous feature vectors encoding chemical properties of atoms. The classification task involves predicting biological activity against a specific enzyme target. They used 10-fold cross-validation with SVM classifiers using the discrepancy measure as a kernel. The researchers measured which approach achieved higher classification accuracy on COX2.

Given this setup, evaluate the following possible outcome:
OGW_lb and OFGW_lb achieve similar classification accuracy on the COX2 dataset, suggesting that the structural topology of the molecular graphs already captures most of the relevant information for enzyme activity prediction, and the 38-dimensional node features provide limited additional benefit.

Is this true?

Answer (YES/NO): NO